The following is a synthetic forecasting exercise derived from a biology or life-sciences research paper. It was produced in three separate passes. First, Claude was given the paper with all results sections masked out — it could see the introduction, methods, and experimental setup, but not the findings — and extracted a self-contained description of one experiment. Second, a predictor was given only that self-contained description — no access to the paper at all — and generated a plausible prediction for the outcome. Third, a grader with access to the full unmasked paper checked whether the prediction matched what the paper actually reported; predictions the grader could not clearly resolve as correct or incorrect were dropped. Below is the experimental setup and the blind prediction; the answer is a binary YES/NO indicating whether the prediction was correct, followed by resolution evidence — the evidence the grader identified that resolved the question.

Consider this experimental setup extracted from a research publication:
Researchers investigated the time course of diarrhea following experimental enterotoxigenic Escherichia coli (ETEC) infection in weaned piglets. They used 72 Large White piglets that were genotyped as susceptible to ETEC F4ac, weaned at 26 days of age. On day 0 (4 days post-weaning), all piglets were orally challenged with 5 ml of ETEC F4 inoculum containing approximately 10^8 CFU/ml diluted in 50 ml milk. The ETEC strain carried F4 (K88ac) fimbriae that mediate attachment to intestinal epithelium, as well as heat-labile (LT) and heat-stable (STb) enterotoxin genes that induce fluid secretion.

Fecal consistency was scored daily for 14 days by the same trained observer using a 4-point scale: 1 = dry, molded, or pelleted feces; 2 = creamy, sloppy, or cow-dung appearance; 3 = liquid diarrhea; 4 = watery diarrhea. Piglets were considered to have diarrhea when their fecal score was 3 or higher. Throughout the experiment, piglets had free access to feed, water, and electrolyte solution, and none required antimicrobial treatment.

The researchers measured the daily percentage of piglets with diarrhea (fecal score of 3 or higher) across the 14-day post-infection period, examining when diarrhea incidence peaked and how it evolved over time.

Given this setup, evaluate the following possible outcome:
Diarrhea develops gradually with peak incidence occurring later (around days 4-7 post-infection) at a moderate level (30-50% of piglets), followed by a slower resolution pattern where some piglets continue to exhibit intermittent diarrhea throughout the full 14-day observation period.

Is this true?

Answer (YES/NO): NO